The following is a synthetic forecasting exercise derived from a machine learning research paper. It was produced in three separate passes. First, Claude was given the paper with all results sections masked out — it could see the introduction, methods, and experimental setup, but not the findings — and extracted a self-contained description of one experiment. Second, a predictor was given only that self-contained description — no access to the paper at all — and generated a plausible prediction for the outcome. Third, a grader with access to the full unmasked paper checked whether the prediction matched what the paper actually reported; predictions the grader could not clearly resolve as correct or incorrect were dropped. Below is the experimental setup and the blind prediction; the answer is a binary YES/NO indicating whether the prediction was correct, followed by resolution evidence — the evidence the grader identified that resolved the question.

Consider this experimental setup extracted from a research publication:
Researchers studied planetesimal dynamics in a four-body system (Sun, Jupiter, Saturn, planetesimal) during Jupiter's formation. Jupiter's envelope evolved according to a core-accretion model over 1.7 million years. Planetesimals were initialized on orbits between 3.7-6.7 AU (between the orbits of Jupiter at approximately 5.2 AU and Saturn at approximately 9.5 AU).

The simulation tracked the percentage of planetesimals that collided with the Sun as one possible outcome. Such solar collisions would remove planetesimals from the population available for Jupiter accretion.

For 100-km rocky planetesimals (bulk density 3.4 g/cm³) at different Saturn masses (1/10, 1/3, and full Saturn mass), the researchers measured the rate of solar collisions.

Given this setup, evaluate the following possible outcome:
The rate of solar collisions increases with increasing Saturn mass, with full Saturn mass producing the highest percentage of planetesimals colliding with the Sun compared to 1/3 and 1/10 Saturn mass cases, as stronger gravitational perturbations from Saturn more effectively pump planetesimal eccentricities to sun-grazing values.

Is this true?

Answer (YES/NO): NO